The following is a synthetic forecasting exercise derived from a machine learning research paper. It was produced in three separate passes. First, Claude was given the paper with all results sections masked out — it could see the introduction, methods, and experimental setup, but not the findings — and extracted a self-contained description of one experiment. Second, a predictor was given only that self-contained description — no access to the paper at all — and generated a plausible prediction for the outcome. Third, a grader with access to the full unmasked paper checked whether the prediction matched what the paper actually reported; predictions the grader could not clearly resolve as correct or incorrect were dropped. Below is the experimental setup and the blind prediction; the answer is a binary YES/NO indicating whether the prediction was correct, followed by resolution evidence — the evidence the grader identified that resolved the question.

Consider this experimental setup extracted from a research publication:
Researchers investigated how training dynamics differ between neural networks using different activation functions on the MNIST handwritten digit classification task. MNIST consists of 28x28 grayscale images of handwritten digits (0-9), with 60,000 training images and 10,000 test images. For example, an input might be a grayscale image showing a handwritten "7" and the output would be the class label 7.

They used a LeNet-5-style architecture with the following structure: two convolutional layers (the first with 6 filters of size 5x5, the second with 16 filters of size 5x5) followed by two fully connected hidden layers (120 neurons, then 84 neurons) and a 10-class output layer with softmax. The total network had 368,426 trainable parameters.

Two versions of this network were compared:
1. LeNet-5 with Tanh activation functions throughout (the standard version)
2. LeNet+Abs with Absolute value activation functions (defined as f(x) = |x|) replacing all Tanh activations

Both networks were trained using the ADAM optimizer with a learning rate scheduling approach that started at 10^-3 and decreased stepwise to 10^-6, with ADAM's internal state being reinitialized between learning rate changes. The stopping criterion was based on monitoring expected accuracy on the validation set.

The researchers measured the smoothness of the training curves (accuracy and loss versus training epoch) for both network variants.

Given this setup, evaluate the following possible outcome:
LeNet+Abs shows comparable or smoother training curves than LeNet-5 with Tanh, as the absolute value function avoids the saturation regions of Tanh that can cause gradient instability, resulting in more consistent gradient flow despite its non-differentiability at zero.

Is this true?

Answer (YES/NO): NO